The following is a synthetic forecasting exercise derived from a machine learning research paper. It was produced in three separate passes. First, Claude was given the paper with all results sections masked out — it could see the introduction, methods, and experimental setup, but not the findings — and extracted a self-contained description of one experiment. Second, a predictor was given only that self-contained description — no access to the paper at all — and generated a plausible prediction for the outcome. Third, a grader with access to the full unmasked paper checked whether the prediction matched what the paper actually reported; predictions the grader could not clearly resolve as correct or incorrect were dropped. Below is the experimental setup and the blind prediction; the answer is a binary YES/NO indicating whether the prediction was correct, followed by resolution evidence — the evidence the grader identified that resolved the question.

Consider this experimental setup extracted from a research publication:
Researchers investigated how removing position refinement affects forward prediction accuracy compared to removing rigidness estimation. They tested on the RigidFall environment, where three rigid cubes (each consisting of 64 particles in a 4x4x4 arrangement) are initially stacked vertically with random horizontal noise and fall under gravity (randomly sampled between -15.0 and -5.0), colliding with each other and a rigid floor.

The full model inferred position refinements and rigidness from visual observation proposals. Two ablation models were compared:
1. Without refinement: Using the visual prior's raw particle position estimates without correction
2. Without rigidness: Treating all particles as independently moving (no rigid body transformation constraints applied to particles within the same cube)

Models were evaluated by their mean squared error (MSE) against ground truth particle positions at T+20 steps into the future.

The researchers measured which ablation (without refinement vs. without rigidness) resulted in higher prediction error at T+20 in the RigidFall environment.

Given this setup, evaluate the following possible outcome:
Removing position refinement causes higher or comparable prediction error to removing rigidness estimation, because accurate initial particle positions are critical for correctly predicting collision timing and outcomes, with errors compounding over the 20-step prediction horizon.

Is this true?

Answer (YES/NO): NO